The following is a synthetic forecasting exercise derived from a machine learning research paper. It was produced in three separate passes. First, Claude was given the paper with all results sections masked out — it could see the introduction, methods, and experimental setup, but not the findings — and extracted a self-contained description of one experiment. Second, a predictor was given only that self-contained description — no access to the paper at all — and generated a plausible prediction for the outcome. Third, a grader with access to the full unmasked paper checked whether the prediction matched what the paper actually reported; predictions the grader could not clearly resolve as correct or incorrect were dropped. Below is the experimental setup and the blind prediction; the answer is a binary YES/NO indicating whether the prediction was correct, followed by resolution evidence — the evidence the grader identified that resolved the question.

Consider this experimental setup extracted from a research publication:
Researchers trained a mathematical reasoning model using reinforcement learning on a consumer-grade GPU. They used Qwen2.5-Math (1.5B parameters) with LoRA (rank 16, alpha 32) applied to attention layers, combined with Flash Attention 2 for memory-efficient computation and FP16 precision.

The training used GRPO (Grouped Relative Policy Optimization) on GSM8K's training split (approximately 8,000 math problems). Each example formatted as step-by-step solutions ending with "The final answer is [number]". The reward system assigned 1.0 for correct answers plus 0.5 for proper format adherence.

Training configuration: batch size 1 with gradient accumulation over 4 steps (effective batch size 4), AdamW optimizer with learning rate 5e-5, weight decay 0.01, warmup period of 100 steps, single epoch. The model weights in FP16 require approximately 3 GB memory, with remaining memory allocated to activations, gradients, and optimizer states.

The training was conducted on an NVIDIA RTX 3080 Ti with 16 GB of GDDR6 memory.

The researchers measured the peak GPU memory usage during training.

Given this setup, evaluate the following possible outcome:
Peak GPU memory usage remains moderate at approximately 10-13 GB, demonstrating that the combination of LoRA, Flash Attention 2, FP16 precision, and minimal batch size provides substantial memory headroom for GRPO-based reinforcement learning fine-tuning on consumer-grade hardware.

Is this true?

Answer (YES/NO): NO